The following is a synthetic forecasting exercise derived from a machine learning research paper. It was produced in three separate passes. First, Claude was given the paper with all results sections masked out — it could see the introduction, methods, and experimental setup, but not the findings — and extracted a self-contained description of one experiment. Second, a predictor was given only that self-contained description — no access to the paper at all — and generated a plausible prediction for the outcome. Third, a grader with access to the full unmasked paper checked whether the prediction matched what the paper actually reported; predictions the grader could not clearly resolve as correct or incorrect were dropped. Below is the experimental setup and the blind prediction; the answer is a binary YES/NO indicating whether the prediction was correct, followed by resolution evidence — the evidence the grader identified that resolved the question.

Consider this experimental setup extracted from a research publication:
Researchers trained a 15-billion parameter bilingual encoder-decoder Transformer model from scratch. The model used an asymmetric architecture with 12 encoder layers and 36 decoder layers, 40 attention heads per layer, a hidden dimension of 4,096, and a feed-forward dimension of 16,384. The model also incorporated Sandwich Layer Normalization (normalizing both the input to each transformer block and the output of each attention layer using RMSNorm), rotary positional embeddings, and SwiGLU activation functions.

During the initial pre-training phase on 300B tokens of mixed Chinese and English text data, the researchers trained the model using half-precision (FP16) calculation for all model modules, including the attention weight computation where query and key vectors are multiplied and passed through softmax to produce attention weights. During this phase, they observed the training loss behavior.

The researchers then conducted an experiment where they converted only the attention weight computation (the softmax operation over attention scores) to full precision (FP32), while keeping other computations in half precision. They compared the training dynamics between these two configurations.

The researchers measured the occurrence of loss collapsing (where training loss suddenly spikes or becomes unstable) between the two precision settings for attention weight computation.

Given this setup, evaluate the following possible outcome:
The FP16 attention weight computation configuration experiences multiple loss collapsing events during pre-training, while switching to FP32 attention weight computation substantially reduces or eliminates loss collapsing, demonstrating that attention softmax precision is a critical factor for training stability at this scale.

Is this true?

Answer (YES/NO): YES